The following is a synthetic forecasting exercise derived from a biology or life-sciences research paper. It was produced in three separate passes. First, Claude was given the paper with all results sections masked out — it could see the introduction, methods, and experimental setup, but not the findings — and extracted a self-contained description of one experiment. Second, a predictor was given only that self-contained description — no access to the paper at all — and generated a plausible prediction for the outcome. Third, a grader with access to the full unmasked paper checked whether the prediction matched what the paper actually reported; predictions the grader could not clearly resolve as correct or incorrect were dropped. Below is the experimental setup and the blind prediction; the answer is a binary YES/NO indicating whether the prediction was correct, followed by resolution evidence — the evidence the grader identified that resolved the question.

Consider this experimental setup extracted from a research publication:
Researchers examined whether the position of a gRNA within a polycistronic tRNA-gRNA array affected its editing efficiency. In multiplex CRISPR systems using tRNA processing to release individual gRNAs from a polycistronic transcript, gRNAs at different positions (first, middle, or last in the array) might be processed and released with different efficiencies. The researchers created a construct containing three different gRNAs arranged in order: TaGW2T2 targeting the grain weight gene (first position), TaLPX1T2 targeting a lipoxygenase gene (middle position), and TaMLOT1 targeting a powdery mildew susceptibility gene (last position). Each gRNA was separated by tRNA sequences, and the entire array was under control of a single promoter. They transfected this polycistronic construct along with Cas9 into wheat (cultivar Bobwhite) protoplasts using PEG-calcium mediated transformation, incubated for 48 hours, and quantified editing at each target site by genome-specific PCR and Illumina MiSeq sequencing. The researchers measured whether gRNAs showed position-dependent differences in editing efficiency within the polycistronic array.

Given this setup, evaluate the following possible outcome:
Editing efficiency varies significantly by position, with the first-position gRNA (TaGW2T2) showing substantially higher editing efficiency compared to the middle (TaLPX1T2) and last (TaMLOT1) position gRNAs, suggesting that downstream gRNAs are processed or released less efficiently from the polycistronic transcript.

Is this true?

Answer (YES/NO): NO